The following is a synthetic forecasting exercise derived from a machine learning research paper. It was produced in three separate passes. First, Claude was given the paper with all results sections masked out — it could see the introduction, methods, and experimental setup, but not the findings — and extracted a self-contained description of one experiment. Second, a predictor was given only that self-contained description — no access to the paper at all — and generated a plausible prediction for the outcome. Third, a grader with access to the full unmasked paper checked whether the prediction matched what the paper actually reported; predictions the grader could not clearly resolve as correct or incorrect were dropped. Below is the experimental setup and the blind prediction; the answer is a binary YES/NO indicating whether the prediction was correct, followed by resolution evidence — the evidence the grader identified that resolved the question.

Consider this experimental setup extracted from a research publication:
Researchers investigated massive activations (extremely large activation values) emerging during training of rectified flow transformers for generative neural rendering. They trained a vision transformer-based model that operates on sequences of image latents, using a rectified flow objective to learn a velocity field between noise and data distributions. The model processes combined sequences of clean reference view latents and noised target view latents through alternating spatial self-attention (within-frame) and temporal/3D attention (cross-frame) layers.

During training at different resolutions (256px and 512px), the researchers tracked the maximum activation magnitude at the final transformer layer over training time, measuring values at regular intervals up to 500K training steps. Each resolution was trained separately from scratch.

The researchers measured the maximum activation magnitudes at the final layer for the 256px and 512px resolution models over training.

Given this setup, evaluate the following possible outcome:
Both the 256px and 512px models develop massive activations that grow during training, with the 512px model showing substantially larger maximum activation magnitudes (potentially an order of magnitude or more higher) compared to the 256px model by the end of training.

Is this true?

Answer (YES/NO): NO